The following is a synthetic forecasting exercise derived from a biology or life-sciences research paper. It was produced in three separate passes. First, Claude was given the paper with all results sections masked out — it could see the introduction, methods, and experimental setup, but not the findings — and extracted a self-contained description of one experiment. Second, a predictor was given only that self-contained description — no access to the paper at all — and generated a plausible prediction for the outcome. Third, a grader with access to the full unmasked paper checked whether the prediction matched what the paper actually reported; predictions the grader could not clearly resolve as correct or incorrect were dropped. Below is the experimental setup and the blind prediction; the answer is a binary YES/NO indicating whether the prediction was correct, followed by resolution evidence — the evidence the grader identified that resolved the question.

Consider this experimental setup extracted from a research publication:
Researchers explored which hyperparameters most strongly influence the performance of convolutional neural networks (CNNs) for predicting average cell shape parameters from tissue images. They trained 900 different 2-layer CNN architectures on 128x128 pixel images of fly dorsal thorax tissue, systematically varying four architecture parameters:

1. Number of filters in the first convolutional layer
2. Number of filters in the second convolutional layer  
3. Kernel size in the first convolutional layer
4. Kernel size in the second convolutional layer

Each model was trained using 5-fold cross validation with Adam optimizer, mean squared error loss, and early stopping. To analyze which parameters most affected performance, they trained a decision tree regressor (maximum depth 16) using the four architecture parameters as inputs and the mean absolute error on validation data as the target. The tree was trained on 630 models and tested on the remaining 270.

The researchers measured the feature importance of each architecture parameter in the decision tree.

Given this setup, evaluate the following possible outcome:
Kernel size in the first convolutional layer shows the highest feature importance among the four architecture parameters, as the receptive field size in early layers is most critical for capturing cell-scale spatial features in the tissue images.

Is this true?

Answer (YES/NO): NO